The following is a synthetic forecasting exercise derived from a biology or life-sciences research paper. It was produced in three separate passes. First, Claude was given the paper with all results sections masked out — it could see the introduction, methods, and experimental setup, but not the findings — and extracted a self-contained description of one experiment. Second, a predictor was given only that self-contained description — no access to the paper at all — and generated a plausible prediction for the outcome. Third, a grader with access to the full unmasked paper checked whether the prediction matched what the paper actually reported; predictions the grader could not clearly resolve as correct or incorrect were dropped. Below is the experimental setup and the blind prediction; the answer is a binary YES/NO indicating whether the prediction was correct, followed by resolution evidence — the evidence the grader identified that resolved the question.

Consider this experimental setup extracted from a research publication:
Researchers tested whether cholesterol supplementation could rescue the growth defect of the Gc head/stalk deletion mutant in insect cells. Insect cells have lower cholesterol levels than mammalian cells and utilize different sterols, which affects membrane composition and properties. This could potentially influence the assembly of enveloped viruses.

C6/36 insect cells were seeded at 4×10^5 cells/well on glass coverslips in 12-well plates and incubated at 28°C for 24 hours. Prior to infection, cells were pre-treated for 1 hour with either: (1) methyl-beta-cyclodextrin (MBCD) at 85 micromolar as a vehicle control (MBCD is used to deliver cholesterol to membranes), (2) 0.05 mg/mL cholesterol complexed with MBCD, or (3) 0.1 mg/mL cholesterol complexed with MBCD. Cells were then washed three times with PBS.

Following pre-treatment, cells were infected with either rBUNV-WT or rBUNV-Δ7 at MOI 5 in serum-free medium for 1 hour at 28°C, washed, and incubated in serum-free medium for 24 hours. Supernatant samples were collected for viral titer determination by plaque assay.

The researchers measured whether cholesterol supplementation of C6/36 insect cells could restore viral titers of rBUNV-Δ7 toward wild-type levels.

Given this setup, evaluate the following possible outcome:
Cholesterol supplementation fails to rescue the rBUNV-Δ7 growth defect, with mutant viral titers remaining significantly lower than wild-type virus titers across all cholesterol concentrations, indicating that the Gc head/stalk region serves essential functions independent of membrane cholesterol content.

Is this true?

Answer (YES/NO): YES